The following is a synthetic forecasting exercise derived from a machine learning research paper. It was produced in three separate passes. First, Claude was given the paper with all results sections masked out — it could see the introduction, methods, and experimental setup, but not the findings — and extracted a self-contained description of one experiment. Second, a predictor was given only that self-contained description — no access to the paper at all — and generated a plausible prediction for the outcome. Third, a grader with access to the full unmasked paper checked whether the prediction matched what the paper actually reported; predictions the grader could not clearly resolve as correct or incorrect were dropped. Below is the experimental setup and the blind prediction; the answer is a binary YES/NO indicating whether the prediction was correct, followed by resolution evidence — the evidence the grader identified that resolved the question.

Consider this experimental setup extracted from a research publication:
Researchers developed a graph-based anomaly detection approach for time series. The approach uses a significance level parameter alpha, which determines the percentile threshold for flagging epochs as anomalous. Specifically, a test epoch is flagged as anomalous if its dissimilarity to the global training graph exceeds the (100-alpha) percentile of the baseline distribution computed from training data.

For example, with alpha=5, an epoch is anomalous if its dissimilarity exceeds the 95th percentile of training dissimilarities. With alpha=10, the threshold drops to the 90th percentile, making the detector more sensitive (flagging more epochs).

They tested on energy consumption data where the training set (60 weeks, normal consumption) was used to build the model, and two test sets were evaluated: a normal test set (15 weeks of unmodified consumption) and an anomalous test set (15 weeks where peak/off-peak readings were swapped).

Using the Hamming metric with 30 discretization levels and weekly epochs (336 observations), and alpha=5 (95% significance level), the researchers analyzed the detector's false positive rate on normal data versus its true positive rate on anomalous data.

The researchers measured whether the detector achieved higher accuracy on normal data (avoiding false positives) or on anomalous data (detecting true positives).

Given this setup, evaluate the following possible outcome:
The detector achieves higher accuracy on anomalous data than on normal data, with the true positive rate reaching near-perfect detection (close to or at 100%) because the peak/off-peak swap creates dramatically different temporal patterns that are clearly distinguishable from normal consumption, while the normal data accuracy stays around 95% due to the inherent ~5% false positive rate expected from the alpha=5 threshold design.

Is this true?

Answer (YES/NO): NO